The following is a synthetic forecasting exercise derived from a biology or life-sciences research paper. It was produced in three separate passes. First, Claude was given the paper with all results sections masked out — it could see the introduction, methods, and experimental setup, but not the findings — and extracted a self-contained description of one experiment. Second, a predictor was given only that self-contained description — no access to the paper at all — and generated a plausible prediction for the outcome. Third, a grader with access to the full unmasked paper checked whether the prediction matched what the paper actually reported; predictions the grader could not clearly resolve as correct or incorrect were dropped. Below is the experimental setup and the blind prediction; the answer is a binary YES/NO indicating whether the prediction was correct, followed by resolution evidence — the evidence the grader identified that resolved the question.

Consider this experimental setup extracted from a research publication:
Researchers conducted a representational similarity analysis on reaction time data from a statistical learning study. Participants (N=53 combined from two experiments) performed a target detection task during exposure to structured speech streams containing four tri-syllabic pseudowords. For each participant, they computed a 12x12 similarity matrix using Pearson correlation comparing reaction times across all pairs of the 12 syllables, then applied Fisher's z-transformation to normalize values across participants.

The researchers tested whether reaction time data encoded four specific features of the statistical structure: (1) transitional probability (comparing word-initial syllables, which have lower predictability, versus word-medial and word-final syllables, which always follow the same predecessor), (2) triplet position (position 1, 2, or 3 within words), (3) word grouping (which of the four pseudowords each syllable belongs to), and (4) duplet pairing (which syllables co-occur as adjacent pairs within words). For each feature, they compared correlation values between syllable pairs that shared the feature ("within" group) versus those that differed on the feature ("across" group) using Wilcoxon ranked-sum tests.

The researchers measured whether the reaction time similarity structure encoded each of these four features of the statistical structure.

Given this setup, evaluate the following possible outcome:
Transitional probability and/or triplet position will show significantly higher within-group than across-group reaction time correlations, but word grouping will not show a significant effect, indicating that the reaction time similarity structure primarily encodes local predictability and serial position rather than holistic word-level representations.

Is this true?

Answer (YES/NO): NO